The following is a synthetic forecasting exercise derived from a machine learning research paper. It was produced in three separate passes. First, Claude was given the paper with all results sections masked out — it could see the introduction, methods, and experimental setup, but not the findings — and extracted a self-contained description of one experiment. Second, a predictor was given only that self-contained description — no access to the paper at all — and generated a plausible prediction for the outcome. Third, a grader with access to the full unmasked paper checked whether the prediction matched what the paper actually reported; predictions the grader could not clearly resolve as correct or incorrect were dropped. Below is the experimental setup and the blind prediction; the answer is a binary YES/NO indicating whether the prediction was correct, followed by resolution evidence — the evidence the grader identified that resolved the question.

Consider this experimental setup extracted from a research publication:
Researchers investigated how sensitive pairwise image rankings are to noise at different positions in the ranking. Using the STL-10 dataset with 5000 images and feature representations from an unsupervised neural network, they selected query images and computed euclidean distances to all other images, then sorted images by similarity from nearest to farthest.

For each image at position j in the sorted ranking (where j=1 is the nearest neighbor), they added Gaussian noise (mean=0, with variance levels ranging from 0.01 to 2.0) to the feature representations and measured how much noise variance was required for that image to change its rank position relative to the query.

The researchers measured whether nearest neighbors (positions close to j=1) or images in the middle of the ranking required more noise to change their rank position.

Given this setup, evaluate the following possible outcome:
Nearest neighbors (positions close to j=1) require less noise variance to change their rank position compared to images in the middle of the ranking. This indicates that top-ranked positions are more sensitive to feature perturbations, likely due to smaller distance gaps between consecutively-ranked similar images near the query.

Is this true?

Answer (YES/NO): NO